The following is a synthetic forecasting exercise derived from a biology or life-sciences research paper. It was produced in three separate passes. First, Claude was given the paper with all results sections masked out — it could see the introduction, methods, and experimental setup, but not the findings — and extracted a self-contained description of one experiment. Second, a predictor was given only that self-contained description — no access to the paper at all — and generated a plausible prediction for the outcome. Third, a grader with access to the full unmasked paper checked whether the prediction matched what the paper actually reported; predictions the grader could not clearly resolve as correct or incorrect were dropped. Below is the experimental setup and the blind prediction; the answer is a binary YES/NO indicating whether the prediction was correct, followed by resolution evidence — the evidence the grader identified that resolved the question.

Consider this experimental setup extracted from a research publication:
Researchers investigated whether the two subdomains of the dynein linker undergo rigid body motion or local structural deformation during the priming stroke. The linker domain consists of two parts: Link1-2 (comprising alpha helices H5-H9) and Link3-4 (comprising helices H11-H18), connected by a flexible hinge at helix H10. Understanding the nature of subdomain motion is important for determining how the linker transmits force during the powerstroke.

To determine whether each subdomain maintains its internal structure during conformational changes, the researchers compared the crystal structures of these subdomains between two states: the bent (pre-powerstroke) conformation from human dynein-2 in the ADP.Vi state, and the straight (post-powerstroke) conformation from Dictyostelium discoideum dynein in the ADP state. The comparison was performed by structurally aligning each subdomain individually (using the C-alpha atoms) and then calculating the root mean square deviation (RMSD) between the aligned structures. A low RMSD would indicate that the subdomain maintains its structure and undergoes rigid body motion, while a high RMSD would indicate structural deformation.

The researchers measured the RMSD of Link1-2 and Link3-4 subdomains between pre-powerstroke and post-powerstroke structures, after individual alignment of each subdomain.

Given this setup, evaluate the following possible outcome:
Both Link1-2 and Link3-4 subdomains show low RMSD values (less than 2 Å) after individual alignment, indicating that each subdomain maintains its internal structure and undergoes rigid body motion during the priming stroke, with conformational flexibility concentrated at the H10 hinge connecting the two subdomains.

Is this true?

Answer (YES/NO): YES